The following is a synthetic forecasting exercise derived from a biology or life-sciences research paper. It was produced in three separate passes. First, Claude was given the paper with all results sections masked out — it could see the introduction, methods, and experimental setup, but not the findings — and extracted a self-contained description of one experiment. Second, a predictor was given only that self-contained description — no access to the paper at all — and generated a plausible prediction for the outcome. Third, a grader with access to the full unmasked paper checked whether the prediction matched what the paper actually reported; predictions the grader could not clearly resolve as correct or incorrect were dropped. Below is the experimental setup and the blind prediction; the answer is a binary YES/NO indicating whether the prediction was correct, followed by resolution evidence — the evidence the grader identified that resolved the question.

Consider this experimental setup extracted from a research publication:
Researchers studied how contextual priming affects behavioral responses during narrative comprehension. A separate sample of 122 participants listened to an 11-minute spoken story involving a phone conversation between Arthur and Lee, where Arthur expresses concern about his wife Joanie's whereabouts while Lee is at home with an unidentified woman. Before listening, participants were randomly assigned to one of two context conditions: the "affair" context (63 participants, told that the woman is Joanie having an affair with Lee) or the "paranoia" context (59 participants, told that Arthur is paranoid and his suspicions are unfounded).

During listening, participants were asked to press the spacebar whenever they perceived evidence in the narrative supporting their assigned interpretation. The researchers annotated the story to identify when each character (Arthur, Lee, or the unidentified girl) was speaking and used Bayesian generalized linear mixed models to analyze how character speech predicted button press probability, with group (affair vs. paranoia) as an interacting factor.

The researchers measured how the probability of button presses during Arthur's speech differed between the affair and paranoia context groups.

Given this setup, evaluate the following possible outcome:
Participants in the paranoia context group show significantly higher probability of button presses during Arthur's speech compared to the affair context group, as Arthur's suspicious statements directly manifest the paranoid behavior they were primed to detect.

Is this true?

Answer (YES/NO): YES